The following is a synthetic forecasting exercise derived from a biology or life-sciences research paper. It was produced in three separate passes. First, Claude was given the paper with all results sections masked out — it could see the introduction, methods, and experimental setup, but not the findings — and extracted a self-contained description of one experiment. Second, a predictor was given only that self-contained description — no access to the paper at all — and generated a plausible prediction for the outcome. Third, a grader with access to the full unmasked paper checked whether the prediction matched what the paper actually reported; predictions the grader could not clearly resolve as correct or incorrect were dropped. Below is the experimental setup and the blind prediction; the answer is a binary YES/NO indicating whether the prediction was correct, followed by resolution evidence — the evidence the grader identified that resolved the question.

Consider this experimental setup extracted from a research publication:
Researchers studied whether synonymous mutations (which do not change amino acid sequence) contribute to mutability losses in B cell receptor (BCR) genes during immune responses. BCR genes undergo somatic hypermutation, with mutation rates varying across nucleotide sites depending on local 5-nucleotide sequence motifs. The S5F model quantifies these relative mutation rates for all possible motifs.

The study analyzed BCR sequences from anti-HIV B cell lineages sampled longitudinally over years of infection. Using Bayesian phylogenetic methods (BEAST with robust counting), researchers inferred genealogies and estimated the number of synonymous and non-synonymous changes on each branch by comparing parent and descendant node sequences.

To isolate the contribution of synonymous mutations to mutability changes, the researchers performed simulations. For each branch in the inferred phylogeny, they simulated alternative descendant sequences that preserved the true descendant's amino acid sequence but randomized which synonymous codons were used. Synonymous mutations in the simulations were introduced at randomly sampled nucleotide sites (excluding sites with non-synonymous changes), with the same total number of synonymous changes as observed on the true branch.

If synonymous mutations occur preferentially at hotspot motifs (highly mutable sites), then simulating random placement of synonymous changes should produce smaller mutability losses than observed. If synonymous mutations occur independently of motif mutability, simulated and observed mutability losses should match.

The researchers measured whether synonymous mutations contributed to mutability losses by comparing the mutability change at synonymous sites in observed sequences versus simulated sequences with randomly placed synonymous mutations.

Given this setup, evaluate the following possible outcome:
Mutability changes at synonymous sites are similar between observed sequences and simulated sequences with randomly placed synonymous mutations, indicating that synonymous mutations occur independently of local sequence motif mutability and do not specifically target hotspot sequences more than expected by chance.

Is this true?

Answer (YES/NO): NO